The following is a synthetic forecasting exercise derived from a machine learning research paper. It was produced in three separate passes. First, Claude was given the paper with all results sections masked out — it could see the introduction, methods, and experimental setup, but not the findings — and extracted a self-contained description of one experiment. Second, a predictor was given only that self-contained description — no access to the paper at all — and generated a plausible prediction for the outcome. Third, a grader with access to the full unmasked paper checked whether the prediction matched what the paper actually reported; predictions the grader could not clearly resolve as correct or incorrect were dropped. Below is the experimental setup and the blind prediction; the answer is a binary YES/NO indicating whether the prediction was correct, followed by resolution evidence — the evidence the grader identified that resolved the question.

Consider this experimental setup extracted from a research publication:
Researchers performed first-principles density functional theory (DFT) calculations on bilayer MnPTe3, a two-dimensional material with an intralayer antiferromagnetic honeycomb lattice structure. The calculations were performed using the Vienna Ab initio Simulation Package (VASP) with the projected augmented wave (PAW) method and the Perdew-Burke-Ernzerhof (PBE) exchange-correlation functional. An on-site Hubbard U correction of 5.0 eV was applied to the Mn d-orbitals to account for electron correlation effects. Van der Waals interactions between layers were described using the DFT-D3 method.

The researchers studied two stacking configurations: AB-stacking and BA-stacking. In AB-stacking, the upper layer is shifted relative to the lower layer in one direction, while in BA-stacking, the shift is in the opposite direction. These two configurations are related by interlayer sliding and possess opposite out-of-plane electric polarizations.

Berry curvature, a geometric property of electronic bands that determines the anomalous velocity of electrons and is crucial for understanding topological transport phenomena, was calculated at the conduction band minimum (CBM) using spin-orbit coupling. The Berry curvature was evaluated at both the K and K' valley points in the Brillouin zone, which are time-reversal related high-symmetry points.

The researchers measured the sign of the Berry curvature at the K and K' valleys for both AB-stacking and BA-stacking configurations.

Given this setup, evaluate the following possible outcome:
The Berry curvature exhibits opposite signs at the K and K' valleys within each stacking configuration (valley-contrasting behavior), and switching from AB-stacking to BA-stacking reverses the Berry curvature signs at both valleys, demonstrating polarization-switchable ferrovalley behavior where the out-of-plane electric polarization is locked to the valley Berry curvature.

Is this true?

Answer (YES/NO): NO